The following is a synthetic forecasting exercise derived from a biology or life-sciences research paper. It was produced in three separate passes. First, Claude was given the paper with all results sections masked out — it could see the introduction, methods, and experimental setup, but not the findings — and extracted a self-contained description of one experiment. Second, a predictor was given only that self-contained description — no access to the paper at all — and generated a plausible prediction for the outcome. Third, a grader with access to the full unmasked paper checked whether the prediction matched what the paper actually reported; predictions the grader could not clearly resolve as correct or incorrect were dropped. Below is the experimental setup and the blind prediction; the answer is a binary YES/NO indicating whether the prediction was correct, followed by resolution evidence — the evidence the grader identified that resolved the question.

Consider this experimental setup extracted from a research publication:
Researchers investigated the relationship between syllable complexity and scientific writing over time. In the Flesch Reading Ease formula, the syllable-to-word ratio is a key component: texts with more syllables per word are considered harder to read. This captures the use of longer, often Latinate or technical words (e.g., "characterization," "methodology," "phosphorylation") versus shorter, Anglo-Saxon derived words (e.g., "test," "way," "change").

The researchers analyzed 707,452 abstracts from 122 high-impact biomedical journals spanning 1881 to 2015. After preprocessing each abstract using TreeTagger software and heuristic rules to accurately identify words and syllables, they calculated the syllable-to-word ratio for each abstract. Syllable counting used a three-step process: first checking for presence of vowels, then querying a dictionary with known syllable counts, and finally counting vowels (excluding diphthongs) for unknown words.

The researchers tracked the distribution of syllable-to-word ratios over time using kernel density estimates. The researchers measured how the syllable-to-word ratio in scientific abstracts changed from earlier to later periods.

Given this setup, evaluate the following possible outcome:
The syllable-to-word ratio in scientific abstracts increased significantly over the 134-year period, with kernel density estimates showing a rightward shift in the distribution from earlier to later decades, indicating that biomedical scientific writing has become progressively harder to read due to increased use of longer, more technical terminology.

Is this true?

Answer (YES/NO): YES